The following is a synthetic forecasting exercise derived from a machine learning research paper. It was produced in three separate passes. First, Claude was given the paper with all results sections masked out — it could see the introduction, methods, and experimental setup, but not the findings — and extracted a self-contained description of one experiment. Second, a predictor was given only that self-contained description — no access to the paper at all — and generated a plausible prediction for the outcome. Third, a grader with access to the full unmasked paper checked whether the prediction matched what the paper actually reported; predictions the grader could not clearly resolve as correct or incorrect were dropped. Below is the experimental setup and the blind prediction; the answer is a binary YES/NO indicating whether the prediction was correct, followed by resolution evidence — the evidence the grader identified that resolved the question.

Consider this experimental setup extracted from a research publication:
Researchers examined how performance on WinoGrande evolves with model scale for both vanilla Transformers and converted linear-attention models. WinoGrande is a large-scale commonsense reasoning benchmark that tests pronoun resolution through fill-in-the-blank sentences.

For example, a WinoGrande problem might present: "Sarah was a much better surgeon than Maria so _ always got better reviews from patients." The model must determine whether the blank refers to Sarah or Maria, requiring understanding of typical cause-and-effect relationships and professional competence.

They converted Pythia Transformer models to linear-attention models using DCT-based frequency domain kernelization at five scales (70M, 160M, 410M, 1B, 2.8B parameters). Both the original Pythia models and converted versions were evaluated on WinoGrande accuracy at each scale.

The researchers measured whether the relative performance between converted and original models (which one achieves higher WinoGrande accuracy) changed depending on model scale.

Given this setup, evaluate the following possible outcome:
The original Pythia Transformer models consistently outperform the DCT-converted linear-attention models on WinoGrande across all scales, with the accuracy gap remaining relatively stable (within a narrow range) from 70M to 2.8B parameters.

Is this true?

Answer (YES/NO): NO